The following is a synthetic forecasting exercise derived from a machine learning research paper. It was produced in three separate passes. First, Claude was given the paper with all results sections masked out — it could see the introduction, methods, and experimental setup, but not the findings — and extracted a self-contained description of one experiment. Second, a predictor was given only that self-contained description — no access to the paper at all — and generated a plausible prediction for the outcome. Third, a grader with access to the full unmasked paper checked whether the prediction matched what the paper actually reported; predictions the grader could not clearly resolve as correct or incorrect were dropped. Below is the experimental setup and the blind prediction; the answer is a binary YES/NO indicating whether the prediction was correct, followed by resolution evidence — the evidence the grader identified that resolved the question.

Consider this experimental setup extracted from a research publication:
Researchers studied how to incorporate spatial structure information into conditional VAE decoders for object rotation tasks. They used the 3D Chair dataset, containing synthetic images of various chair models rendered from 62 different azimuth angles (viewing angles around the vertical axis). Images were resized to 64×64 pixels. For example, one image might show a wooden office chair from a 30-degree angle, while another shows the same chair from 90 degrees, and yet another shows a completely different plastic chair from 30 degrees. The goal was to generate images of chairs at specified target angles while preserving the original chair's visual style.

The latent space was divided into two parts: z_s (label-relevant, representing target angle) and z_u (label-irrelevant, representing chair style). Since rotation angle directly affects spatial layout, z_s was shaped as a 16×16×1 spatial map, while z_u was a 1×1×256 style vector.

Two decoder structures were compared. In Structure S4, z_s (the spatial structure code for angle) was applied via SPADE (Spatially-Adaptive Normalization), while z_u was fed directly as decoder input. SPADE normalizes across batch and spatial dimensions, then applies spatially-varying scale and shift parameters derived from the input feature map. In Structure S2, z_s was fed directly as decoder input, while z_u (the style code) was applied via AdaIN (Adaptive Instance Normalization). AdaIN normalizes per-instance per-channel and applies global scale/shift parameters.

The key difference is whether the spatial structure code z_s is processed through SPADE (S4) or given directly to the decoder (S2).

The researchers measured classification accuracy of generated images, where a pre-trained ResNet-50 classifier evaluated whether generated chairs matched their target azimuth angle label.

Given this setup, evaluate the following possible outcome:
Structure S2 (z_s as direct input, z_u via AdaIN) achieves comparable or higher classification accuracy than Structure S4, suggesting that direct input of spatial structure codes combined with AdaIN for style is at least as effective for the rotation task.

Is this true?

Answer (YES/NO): NO